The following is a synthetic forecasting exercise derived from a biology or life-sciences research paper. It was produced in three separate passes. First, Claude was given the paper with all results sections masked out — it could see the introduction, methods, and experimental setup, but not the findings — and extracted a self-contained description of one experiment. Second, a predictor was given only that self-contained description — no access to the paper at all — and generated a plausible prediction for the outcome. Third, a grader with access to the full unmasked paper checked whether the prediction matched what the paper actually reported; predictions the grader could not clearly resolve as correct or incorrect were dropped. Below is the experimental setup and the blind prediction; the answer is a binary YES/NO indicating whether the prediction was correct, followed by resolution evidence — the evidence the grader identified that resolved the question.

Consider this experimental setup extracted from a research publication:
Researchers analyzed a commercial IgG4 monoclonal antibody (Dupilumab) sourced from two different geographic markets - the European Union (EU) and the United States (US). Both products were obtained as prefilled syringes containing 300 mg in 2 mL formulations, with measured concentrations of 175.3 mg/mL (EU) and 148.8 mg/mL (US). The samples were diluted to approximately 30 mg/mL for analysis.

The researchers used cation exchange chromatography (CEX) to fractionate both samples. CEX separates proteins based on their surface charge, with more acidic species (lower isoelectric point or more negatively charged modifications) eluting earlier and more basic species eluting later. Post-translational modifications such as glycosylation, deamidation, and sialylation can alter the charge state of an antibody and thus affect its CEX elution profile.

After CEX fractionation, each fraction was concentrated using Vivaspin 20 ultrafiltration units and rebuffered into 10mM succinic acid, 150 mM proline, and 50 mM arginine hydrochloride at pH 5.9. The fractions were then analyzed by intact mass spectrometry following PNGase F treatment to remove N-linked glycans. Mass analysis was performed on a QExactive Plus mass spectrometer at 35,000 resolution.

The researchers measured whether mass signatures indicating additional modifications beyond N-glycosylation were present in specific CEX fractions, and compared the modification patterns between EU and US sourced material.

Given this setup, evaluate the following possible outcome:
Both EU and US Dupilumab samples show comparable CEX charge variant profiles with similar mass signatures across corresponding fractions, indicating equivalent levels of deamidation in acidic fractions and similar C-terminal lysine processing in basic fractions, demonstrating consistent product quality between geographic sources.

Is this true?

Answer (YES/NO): NO